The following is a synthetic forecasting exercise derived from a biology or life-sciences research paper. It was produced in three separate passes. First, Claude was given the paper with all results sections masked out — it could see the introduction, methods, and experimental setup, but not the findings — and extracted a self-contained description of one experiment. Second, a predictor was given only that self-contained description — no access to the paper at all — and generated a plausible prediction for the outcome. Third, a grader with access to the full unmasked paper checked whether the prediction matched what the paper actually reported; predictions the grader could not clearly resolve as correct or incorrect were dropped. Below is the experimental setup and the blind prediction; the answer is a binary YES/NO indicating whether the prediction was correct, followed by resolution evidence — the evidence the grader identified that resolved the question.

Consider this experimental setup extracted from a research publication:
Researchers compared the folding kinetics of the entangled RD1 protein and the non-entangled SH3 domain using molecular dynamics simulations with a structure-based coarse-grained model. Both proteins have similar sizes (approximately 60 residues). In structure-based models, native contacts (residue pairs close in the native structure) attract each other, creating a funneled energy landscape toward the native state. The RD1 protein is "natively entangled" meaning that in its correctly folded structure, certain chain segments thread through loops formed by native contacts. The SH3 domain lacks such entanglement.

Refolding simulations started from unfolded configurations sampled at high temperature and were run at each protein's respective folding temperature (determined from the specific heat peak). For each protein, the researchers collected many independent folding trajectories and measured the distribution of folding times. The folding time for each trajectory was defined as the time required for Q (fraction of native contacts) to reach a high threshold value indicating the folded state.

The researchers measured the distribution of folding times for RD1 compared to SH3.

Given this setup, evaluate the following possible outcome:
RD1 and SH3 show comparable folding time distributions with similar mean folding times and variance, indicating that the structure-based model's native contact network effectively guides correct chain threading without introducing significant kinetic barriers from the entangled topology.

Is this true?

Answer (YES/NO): NO